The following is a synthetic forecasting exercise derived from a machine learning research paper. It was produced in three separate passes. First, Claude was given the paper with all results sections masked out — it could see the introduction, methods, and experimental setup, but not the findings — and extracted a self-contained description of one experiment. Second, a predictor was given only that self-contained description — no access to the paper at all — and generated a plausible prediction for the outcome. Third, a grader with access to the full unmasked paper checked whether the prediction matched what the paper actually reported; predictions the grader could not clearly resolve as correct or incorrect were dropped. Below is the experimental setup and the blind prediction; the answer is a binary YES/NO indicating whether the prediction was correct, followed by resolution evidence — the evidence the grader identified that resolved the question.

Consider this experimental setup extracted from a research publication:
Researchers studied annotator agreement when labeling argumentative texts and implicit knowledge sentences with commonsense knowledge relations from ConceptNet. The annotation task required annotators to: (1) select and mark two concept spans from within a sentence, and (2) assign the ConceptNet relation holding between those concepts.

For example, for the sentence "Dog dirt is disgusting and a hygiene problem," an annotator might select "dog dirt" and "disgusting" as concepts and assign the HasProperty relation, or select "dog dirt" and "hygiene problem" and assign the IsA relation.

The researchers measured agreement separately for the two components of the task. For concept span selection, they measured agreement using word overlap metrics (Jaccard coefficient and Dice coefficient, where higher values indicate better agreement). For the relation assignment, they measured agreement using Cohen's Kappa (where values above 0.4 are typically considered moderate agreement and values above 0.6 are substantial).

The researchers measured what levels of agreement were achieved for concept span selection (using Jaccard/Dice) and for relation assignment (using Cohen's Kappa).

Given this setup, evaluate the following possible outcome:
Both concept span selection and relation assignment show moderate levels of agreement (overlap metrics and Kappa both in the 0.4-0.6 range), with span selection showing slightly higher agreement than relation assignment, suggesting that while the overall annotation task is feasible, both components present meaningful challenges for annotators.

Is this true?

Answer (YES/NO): NO